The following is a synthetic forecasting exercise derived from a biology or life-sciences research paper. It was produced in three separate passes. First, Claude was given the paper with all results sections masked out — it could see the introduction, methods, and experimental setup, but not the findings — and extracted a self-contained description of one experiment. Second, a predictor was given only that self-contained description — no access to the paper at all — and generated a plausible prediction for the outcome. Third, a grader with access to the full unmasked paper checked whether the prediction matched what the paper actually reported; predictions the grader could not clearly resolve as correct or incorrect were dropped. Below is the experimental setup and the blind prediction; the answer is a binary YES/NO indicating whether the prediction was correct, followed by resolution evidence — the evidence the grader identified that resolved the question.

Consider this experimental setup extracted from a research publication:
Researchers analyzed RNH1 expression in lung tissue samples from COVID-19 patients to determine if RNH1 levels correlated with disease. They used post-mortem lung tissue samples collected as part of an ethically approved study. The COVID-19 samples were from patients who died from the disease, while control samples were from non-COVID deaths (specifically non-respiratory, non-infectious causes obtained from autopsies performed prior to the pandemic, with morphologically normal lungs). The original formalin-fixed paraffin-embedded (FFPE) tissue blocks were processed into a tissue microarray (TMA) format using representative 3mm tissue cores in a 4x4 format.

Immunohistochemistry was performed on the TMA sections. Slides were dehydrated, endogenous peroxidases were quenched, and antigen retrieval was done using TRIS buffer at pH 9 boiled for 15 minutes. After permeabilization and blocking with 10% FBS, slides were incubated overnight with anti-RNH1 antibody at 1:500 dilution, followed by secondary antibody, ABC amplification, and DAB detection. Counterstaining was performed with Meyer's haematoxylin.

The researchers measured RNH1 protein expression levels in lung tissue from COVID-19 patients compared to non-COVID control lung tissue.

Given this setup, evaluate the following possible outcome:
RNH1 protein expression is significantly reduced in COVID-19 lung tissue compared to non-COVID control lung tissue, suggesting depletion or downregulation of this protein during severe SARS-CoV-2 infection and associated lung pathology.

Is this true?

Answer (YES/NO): YES